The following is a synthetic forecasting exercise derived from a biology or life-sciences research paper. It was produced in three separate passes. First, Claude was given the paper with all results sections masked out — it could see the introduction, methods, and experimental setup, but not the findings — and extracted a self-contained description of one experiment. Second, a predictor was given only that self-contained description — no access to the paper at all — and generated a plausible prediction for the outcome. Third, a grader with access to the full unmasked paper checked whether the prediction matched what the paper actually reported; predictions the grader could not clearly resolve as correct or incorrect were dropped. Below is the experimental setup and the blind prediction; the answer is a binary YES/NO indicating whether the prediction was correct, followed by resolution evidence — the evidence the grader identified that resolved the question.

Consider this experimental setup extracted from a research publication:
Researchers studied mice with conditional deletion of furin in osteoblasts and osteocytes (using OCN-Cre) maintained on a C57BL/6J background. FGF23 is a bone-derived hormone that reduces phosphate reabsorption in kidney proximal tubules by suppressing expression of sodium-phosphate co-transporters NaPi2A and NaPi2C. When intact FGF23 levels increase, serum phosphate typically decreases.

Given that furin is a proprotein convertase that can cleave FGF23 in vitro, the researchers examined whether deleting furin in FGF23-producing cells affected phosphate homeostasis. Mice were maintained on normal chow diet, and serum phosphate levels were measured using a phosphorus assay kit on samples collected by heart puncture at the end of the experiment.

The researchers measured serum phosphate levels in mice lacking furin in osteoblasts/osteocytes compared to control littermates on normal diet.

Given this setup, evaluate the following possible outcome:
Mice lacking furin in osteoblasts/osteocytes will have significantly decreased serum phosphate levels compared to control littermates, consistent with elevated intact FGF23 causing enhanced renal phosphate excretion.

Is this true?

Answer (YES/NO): NO